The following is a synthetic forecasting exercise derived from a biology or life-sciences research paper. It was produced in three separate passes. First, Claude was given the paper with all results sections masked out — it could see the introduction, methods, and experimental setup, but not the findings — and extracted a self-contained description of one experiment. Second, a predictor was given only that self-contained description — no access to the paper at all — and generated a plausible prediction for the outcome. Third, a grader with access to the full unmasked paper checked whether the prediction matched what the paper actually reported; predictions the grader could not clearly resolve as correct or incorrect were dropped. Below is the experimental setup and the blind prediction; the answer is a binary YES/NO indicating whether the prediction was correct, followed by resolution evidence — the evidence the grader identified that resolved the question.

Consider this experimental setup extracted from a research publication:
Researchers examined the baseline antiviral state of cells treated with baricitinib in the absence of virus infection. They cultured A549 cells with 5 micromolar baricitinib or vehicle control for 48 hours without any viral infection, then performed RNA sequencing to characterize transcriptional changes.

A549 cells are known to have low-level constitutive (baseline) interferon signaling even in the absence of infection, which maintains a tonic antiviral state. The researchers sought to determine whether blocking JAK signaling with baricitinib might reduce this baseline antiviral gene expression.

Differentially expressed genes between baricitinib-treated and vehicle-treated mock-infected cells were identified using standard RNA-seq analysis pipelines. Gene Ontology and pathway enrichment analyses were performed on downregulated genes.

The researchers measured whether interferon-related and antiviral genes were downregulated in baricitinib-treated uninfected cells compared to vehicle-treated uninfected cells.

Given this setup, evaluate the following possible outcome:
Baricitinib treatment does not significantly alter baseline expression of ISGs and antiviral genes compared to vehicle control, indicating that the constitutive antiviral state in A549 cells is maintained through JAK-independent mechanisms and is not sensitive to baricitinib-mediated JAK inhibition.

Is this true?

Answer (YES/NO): YES